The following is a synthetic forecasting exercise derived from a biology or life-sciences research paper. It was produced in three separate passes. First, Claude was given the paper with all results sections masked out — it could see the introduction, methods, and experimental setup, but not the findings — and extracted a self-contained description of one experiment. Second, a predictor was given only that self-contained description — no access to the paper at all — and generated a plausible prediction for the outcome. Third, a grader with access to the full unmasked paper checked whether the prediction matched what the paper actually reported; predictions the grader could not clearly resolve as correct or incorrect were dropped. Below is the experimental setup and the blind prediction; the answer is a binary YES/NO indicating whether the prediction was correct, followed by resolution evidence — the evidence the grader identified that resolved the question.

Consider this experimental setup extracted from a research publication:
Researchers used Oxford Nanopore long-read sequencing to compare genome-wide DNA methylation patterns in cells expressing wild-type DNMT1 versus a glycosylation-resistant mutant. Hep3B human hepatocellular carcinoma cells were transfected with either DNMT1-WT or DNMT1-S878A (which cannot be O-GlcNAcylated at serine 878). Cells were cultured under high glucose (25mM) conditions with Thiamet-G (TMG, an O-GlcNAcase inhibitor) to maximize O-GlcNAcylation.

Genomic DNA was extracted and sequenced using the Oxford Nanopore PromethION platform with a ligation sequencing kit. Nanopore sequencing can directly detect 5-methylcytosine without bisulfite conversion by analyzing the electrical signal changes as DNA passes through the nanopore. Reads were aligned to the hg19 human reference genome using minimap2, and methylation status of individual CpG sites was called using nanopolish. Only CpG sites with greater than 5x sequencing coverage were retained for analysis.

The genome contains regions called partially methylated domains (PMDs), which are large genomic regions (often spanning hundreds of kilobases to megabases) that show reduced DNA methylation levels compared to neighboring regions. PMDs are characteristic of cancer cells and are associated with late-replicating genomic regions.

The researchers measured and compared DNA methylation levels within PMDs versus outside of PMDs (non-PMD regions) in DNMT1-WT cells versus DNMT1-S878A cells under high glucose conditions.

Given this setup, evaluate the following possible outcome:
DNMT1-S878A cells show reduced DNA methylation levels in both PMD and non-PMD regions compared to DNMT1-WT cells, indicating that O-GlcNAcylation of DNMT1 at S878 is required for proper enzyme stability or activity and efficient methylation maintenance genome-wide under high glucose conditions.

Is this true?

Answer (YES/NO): NO